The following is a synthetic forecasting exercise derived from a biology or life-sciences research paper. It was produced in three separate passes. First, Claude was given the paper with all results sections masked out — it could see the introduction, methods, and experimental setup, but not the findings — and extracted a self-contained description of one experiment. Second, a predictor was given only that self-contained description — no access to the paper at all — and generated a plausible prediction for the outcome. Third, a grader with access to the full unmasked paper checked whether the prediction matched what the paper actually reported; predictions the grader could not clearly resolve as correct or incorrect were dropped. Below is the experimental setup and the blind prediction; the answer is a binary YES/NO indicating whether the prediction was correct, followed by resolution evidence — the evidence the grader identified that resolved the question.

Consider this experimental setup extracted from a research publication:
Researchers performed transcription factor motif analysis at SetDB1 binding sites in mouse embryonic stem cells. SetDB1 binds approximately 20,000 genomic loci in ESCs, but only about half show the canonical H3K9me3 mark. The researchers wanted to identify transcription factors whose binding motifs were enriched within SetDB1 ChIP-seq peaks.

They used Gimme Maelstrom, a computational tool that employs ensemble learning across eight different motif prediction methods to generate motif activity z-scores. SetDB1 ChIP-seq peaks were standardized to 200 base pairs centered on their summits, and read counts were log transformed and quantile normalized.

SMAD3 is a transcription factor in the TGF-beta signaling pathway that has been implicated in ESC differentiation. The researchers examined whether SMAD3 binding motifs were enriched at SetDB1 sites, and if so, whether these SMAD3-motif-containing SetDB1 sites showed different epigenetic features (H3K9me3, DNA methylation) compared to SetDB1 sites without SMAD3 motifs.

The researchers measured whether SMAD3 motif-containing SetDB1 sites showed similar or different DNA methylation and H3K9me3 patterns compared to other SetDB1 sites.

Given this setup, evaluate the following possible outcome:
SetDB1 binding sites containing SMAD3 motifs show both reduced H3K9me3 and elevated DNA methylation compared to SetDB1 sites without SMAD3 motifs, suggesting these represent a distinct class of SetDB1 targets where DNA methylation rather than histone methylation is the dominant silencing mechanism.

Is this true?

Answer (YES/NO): NO